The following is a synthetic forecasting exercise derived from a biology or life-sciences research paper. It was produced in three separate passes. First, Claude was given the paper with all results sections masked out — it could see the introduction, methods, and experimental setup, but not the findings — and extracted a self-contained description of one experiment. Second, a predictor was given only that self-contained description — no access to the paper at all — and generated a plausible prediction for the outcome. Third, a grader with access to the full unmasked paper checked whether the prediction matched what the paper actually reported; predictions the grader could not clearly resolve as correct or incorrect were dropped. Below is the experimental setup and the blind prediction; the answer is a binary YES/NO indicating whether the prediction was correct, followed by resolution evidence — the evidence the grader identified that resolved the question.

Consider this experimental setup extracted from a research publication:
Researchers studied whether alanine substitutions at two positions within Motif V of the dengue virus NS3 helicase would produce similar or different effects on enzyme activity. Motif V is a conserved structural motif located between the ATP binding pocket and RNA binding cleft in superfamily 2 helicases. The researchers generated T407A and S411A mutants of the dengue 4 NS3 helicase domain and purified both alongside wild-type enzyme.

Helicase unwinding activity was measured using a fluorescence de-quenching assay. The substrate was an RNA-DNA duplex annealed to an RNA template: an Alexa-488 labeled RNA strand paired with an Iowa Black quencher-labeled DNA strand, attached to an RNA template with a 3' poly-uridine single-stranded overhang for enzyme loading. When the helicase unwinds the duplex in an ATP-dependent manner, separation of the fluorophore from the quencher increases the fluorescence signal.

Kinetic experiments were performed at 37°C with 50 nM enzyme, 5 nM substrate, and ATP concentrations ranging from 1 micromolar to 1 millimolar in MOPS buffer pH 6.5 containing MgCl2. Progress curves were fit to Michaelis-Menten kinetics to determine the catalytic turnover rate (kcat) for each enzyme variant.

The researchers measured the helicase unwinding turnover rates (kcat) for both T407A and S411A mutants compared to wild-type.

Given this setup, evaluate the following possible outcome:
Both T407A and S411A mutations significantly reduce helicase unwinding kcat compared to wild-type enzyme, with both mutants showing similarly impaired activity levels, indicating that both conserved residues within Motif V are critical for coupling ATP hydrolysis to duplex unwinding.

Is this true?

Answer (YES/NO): NO